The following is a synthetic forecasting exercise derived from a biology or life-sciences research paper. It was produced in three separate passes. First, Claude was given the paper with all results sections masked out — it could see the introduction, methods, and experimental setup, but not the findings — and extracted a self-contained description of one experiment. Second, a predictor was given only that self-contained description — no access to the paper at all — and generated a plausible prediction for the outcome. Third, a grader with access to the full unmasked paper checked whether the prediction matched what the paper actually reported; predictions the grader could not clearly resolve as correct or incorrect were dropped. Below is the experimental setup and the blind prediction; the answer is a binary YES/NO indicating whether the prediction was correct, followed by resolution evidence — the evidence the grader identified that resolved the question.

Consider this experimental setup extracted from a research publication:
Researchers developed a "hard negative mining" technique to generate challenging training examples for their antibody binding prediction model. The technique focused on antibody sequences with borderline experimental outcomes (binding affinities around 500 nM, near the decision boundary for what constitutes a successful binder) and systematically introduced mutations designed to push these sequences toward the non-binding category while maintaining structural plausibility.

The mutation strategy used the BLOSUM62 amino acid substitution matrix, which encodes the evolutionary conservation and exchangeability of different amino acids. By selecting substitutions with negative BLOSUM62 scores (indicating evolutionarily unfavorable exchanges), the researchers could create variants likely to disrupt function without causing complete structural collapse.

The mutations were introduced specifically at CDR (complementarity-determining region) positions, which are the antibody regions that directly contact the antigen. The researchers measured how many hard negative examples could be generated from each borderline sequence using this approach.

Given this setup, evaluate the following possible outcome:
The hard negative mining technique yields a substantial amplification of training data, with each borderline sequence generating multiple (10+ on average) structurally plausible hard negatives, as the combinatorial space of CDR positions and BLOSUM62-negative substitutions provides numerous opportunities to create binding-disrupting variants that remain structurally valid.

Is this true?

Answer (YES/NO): YES